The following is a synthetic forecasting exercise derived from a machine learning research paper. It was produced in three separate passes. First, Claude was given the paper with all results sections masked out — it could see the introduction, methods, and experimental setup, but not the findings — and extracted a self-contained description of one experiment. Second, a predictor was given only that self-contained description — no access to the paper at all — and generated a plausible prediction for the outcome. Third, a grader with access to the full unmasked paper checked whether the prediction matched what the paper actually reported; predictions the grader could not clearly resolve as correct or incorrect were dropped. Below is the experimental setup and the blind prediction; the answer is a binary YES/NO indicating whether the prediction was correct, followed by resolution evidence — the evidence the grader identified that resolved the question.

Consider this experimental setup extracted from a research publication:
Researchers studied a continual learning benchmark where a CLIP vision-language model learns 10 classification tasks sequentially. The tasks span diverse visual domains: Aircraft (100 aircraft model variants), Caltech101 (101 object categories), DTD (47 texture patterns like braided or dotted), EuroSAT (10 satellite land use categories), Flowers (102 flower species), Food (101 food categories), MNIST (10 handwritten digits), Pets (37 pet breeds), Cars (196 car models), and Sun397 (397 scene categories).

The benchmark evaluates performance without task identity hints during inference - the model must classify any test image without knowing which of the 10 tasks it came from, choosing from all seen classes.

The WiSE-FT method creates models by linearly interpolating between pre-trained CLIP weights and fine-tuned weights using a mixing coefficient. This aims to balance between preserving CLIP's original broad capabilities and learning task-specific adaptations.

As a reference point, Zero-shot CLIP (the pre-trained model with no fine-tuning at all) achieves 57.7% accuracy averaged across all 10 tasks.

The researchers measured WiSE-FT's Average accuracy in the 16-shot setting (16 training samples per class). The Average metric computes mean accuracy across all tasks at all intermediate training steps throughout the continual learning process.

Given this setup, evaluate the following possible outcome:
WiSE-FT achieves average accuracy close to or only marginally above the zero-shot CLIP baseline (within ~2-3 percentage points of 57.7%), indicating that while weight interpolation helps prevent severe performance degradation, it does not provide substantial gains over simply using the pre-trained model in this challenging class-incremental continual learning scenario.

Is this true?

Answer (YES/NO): NO